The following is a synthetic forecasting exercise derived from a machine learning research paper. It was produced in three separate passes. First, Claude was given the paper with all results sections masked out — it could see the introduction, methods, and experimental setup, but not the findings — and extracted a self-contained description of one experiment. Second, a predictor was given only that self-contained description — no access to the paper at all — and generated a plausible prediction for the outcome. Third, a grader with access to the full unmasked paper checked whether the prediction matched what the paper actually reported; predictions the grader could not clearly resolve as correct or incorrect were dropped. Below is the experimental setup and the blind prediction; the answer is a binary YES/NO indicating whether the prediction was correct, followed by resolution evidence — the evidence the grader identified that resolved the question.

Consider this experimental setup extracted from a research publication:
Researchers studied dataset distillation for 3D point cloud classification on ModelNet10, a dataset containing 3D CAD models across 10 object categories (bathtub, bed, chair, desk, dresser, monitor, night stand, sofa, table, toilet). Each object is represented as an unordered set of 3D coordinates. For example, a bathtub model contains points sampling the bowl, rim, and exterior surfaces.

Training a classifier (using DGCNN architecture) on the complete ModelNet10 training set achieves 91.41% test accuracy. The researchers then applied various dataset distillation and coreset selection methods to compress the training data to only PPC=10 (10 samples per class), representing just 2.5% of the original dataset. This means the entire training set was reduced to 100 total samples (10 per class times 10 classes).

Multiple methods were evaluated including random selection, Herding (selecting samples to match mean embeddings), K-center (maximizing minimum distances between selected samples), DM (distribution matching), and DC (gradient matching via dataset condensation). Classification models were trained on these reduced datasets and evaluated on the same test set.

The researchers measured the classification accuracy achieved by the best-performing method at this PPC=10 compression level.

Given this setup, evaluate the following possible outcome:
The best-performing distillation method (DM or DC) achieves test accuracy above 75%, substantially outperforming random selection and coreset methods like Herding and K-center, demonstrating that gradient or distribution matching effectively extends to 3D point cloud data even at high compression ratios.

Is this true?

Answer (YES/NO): NO